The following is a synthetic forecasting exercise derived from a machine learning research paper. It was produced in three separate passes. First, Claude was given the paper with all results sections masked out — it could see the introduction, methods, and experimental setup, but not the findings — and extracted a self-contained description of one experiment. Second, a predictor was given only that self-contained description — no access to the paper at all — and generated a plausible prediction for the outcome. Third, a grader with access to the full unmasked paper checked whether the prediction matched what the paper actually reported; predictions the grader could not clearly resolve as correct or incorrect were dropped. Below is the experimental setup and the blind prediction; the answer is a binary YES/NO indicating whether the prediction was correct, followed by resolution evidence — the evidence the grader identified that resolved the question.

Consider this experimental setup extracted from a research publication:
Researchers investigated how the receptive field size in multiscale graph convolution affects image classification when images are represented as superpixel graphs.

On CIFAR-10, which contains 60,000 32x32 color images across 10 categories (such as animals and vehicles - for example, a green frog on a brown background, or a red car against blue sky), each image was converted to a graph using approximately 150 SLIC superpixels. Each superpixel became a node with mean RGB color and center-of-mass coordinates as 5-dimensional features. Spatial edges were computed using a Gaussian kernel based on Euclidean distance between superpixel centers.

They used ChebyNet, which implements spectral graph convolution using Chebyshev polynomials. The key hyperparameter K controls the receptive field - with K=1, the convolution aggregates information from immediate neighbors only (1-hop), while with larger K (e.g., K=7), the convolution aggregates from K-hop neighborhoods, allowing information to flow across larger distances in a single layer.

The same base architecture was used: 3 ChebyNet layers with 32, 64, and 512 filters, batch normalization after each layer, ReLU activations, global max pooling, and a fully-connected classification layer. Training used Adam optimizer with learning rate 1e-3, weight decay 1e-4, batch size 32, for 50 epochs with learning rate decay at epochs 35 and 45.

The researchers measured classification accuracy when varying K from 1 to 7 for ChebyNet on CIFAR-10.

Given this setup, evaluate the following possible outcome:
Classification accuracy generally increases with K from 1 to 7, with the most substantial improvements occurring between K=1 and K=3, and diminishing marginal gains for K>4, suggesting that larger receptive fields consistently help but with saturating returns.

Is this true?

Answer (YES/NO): NO